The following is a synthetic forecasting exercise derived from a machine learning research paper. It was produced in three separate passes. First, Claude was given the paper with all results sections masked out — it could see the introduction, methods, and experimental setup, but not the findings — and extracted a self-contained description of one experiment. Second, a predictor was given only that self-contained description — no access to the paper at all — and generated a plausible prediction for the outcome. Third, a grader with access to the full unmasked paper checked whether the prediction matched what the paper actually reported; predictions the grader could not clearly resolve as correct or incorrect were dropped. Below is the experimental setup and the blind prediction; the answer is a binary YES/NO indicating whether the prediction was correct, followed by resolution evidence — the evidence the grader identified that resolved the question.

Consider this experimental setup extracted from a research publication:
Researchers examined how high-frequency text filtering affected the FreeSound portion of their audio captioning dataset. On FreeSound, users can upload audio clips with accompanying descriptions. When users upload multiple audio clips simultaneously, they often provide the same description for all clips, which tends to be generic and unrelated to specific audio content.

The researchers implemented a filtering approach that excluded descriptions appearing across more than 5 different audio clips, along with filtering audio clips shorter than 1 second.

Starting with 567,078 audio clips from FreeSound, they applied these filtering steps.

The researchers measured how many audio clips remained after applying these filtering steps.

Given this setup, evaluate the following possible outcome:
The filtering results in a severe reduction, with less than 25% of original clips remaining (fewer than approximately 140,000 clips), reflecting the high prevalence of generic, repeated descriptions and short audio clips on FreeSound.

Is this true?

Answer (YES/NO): NO